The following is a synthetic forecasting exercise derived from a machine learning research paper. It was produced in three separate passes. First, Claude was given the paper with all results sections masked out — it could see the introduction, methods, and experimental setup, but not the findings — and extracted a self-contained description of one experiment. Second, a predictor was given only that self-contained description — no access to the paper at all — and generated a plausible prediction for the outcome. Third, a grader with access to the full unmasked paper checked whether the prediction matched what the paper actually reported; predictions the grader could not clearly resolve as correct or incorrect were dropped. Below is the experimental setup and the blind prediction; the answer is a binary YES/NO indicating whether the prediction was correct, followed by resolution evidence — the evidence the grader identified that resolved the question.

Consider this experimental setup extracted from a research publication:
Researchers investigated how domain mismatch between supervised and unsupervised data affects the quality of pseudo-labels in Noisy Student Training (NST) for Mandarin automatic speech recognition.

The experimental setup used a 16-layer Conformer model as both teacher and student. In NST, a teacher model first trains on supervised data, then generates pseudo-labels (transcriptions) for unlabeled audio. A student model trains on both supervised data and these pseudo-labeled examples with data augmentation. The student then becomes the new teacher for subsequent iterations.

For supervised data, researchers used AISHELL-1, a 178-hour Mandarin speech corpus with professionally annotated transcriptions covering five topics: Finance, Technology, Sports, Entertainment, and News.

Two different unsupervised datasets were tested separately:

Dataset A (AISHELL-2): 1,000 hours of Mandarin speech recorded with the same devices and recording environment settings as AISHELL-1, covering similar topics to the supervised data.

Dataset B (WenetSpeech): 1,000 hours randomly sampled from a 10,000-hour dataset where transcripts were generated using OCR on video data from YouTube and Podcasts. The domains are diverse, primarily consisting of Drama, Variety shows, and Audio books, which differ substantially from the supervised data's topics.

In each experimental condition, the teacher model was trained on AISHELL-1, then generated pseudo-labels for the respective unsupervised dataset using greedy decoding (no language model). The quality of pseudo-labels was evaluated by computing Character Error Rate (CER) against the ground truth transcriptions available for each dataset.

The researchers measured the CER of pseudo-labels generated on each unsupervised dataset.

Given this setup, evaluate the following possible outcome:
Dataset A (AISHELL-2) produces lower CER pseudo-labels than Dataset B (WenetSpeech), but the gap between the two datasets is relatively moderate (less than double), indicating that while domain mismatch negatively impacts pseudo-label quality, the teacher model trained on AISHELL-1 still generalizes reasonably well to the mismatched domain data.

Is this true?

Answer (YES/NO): NO